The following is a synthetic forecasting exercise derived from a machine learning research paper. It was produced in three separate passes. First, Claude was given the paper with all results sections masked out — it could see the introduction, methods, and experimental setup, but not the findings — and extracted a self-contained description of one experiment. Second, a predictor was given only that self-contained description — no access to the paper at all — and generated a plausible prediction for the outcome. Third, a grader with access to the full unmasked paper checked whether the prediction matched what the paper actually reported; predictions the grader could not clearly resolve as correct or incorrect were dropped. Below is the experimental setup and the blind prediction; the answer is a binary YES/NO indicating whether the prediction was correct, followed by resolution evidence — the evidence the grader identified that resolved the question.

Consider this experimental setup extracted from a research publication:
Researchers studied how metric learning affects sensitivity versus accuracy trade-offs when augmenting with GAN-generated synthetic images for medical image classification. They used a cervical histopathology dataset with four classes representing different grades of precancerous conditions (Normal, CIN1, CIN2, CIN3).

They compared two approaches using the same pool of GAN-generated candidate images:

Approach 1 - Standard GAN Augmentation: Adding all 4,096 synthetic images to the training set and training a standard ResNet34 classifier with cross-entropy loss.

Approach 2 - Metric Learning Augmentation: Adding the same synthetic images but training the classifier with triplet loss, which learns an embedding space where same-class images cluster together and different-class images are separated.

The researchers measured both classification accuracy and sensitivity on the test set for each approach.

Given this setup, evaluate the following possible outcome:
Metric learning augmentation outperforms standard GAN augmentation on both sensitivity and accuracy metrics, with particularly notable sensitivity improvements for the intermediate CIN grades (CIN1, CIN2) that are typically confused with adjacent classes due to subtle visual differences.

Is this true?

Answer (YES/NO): NO